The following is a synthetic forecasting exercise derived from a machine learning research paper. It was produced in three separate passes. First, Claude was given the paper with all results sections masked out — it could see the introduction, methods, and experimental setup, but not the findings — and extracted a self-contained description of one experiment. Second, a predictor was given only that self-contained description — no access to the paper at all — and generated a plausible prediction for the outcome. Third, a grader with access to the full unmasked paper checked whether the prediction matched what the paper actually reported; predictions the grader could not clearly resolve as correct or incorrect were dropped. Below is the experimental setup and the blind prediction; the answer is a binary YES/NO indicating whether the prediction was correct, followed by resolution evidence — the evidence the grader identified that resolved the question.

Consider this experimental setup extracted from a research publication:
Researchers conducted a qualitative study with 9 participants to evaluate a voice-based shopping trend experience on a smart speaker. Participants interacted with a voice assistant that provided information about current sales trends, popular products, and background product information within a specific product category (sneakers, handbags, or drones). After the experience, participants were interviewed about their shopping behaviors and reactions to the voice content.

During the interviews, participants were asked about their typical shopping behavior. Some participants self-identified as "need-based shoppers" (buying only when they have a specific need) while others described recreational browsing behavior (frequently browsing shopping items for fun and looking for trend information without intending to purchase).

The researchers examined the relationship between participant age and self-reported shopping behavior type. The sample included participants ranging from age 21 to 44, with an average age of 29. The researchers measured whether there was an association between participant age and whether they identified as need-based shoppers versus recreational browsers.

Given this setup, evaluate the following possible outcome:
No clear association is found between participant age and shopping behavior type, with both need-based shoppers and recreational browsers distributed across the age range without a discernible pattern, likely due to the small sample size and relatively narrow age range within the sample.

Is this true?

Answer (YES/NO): NO